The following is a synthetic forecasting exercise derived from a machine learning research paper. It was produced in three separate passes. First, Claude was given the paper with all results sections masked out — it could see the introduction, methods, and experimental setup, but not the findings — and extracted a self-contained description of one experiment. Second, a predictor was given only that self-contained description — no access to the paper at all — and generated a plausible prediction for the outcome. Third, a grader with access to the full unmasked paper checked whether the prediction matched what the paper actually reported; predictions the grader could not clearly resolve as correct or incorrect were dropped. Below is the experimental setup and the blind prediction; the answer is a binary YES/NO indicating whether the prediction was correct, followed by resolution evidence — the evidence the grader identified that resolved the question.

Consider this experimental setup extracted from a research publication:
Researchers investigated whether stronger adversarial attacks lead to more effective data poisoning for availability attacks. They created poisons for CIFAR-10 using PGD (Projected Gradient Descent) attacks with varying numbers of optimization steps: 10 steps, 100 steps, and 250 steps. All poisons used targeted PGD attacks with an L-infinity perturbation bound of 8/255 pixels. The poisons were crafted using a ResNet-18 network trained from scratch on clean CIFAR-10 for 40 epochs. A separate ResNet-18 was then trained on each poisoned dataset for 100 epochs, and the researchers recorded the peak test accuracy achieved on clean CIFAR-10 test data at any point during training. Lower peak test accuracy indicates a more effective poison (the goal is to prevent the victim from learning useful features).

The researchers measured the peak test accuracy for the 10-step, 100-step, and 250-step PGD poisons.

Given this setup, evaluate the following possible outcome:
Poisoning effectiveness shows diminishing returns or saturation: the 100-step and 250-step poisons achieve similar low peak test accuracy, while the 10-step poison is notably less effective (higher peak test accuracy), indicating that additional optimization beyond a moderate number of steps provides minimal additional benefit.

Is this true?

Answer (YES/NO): NO